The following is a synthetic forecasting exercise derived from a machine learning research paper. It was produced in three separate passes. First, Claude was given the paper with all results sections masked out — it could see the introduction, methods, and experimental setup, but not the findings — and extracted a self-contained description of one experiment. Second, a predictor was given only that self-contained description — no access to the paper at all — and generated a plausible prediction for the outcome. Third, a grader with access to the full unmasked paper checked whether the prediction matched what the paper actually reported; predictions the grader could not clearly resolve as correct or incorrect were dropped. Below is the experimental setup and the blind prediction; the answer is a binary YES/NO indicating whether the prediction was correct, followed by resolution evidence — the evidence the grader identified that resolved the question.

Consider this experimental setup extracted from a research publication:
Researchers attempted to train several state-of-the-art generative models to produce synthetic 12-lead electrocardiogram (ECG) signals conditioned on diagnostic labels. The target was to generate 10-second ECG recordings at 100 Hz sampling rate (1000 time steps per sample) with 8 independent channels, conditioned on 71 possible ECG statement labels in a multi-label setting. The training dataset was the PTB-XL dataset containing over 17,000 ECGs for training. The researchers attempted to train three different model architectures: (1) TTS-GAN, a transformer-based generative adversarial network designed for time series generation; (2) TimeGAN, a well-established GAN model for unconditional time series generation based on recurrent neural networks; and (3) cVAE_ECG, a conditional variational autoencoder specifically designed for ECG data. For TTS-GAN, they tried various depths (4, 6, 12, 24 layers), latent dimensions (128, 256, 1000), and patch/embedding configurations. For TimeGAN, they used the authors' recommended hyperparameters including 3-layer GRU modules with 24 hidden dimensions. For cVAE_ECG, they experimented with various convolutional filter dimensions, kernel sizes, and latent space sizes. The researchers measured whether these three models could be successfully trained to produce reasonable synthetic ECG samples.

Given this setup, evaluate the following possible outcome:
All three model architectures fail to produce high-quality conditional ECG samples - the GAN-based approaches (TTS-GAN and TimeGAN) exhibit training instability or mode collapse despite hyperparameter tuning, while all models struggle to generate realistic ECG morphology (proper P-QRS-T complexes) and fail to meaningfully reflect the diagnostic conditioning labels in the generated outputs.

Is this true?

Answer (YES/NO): NO